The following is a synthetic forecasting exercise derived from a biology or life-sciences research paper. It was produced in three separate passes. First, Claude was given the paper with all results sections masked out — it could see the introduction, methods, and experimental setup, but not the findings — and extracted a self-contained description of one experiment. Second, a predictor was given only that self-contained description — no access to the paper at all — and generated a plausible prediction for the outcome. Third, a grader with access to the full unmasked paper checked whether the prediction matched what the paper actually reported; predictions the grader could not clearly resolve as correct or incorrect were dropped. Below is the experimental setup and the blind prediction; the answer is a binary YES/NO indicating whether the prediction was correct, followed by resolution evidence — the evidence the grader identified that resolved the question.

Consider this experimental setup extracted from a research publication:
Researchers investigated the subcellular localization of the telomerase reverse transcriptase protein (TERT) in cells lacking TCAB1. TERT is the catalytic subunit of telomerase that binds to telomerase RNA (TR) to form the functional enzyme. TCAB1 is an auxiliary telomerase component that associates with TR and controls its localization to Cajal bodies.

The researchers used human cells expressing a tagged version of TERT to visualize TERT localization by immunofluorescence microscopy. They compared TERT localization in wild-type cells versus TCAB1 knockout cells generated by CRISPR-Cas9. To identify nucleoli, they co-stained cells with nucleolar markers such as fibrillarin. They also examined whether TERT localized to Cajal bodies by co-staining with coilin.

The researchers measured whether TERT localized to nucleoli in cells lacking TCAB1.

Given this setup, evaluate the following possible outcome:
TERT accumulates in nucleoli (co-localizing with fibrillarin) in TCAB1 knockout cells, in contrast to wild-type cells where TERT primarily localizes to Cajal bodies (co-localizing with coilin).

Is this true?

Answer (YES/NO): NO